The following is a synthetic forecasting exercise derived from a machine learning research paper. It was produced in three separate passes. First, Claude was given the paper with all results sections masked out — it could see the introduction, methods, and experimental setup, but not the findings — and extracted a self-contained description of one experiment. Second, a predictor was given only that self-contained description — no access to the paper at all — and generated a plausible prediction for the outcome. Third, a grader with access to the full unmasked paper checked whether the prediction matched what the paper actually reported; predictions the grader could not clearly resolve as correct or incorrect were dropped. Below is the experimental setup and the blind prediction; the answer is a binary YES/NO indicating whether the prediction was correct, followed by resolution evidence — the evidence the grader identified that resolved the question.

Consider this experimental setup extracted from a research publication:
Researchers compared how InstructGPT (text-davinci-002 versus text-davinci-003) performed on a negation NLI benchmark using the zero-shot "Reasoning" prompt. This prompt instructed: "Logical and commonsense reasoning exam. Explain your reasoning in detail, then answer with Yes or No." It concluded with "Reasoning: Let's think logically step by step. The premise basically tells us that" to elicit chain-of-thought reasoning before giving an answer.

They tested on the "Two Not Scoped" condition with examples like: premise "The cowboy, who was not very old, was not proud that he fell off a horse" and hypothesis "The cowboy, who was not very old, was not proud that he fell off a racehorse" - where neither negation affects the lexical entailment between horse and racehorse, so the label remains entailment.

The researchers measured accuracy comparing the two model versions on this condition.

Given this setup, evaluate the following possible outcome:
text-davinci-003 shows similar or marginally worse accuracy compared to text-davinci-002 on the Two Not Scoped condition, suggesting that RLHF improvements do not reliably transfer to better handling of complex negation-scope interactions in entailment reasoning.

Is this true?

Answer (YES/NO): NO